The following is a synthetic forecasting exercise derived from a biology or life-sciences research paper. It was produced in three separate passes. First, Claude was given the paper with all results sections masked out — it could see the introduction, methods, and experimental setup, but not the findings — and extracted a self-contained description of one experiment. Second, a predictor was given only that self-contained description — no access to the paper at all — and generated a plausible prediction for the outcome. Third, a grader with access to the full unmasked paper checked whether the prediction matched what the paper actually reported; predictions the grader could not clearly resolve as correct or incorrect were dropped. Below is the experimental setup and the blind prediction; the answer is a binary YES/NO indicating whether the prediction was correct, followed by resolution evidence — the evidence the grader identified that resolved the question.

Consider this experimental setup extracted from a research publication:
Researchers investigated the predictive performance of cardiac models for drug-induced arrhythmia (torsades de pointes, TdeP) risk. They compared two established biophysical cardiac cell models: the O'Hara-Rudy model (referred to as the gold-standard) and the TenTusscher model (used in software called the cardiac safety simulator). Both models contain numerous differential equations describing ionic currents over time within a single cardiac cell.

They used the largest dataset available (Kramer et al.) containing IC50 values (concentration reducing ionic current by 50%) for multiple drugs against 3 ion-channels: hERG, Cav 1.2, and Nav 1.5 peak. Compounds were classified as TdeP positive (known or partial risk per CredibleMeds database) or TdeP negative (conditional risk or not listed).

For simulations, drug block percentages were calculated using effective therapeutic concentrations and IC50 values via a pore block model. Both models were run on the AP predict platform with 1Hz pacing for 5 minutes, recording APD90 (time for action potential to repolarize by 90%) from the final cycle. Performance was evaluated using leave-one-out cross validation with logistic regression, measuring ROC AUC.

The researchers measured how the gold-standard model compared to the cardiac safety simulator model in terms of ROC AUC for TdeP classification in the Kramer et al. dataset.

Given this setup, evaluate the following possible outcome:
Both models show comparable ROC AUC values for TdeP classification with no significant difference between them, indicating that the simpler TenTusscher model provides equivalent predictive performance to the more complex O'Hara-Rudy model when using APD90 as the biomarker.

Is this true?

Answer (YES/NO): NO